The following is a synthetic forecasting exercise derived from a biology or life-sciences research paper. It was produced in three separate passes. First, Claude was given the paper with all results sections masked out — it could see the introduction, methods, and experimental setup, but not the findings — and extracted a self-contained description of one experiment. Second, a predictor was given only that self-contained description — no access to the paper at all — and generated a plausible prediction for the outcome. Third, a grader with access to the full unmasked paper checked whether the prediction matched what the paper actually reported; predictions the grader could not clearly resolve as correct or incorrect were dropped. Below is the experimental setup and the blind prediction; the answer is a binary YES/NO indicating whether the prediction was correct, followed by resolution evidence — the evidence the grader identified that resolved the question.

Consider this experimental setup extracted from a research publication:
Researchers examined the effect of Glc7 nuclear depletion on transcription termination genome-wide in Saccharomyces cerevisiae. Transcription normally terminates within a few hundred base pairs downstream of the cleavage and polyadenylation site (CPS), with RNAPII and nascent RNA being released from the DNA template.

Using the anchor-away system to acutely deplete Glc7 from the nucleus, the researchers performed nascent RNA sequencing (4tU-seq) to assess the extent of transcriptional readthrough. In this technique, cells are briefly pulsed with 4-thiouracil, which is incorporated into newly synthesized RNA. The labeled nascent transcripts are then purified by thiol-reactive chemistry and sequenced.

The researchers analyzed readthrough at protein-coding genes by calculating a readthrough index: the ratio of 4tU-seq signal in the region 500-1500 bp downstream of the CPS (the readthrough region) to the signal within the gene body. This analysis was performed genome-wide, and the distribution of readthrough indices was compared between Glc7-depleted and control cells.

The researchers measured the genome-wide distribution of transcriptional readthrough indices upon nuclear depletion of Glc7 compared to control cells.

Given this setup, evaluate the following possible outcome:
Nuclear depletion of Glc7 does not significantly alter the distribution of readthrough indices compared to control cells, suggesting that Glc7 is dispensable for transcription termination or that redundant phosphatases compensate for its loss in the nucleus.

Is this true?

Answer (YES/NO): NO